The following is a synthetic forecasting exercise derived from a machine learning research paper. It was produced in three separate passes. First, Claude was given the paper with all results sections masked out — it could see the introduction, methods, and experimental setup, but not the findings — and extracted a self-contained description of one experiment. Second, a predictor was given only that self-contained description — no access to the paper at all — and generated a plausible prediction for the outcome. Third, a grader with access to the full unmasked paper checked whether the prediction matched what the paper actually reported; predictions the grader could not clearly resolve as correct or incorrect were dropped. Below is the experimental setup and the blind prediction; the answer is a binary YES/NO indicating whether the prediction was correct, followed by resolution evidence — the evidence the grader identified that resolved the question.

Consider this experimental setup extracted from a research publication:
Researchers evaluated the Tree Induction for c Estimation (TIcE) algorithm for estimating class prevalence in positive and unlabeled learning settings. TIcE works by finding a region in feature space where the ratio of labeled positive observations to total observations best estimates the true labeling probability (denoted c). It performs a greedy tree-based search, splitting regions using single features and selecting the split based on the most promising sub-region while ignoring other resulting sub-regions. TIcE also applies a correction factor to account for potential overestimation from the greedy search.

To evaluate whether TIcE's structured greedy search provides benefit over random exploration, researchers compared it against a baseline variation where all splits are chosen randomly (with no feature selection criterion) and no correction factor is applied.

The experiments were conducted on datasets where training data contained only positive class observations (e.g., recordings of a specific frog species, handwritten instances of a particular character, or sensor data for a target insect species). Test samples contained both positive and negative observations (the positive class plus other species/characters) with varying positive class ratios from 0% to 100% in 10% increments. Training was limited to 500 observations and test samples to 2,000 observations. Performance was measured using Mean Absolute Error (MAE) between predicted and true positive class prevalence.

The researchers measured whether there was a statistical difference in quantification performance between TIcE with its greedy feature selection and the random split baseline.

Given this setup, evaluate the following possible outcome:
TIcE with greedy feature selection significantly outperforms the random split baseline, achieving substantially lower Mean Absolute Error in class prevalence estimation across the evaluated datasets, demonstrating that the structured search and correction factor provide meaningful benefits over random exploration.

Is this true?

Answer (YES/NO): NO